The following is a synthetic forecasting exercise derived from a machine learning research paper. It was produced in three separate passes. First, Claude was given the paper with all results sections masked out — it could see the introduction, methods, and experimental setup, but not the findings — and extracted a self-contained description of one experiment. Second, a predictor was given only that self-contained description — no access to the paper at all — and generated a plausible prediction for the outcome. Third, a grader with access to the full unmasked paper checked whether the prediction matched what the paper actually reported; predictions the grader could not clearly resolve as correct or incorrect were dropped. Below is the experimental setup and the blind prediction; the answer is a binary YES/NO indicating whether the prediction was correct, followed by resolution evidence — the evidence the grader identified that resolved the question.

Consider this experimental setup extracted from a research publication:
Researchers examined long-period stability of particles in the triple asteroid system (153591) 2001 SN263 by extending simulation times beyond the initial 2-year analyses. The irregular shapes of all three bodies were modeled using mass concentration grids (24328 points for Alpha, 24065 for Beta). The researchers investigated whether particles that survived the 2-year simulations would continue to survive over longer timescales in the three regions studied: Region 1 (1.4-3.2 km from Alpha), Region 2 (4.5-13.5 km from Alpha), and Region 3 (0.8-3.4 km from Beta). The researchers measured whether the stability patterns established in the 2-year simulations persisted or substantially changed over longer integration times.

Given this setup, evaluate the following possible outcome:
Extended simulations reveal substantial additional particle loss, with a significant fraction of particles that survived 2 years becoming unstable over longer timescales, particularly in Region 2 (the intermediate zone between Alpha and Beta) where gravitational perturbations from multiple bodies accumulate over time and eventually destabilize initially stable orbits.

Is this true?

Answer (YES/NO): YES